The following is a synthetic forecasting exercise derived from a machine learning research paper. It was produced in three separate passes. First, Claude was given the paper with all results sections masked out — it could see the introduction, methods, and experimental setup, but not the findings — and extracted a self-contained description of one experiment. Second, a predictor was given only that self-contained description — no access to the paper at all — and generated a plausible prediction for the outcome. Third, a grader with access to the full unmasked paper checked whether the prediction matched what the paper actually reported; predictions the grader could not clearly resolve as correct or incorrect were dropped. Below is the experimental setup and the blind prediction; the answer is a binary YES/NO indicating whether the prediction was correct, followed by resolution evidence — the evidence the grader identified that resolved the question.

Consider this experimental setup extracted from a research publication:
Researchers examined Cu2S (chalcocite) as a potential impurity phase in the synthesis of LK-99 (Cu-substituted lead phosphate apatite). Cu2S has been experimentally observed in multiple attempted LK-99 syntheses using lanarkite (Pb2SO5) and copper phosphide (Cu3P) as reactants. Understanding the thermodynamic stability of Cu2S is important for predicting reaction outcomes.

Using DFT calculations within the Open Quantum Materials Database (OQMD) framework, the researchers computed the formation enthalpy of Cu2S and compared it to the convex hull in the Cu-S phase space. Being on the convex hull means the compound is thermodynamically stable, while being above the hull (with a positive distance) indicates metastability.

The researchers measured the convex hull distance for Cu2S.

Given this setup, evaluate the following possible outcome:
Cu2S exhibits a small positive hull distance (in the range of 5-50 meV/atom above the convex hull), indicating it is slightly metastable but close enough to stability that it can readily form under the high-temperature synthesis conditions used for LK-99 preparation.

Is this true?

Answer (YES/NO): YES